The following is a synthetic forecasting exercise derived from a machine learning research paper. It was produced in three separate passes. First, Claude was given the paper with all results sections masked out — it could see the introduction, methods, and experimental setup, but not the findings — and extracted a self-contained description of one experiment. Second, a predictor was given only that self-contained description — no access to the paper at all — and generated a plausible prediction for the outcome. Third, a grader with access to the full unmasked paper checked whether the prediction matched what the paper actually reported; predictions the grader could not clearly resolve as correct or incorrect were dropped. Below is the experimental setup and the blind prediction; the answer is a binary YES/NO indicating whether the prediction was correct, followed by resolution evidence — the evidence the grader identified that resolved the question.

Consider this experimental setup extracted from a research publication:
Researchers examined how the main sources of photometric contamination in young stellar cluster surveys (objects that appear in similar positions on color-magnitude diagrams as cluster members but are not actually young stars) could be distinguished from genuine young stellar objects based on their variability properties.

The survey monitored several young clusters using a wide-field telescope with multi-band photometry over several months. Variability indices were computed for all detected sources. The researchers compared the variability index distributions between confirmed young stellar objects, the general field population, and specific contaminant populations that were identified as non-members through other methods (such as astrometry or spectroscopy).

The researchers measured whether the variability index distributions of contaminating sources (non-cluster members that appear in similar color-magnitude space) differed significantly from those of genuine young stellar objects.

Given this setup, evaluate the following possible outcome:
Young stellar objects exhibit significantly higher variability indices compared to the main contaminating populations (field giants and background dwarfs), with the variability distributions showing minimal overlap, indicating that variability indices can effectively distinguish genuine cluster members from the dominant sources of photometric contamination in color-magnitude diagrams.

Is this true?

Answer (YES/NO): NO